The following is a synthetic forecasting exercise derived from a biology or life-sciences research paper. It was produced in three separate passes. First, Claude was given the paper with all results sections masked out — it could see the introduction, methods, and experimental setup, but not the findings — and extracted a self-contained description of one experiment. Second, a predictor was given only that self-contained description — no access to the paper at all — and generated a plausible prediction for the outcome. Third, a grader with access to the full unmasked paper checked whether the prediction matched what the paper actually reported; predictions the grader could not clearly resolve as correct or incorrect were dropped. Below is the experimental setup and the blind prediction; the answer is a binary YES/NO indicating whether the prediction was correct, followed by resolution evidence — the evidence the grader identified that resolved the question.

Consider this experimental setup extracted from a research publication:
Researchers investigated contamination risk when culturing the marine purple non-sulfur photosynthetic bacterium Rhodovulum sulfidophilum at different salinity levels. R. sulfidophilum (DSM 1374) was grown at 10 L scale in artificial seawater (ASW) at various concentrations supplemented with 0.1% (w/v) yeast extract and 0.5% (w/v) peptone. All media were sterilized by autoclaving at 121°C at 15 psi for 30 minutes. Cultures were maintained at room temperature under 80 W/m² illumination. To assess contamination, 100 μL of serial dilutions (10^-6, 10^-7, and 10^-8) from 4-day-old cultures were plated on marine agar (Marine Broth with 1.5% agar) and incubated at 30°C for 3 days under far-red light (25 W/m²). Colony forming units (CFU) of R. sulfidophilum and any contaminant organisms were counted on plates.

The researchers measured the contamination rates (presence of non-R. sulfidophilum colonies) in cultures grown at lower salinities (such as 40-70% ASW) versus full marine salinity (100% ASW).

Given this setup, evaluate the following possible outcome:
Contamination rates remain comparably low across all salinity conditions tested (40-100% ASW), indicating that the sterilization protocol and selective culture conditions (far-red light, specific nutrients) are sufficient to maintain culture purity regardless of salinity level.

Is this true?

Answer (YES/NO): YES